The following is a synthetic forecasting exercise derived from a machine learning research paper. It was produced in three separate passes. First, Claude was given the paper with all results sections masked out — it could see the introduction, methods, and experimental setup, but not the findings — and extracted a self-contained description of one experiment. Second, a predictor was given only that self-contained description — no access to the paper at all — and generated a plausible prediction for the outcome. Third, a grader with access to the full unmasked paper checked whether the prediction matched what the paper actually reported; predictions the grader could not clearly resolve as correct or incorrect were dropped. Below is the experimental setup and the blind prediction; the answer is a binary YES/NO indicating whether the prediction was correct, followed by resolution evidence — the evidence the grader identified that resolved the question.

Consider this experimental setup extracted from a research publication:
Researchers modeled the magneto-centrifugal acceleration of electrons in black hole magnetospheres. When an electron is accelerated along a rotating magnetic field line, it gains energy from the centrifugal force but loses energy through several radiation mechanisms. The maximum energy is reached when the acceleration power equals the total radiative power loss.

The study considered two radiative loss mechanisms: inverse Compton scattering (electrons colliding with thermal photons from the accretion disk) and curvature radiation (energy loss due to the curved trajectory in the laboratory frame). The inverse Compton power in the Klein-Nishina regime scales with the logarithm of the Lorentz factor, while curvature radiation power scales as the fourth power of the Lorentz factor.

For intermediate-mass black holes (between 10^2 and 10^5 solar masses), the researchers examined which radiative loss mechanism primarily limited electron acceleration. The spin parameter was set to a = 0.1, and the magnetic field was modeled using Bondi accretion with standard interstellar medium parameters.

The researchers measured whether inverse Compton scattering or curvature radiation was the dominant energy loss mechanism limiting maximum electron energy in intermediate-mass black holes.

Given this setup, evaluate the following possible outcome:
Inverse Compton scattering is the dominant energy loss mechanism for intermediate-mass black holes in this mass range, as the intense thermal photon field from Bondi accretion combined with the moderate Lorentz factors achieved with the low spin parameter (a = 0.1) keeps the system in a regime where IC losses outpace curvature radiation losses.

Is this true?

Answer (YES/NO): YES